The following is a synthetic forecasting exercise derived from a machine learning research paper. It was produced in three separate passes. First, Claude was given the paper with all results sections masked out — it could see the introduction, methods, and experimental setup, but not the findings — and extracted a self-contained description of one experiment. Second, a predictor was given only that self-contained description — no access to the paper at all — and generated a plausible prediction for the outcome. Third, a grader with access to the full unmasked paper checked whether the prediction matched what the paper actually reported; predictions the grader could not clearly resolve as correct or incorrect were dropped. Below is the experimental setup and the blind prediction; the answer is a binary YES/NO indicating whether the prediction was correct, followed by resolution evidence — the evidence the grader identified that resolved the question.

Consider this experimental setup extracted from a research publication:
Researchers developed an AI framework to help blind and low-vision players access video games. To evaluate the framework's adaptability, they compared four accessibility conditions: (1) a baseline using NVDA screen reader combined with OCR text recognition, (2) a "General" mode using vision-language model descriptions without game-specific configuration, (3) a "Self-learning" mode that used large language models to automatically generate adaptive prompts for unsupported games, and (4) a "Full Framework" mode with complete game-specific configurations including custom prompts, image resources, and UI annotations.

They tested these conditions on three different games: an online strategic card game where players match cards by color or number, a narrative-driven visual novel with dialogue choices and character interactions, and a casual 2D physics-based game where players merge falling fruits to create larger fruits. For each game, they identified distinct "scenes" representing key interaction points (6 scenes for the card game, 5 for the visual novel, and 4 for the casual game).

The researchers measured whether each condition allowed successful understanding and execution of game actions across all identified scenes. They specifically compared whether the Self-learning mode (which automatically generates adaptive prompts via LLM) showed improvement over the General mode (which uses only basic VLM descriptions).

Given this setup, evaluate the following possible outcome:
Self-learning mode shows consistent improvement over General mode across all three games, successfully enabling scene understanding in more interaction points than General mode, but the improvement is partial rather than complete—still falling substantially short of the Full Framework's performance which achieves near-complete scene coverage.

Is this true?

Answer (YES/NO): NO